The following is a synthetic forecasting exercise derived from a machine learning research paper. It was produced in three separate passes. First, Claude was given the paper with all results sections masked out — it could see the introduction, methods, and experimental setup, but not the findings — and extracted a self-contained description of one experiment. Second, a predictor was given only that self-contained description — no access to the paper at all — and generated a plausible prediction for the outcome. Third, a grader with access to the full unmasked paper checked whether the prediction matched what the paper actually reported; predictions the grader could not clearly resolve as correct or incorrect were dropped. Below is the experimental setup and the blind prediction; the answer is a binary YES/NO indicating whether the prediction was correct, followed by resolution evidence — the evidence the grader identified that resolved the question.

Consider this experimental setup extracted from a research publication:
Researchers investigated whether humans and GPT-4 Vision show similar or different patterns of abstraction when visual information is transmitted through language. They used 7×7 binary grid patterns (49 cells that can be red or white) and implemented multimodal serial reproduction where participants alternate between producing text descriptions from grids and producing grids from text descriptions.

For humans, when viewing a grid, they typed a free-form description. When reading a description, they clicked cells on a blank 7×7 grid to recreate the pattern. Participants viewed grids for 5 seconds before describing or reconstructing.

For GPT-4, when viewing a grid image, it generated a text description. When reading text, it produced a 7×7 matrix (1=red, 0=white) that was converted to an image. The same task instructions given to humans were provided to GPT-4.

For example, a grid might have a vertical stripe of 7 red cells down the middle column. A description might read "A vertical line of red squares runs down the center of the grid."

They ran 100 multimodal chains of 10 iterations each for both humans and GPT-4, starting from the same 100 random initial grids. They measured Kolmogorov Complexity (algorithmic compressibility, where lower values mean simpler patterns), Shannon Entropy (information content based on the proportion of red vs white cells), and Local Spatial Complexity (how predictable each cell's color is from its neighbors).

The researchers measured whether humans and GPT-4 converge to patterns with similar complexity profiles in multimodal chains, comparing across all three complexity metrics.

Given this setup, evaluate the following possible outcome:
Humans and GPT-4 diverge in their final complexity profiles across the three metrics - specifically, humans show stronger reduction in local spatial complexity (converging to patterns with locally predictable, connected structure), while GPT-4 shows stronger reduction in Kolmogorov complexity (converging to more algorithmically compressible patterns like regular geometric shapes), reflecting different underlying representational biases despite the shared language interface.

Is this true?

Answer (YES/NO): NO